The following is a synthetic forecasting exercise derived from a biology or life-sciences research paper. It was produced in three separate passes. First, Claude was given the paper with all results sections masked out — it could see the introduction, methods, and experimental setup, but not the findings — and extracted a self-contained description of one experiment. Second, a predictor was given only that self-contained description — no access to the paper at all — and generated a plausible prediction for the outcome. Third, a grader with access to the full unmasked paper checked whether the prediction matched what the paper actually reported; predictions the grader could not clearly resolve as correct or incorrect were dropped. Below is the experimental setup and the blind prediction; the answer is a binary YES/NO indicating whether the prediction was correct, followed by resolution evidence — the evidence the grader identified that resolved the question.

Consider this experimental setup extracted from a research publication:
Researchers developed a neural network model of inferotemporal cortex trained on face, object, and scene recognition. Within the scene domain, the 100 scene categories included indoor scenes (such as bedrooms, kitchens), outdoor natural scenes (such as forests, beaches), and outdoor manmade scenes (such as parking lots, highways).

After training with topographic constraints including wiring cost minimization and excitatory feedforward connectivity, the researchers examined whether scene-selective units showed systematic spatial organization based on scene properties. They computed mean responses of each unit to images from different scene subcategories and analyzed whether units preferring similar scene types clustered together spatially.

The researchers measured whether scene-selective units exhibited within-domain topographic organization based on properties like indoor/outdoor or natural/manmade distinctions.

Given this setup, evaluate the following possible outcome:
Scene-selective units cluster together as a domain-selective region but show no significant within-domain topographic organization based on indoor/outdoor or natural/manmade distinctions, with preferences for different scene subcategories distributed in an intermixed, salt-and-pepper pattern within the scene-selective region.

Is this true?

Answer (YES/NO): NO